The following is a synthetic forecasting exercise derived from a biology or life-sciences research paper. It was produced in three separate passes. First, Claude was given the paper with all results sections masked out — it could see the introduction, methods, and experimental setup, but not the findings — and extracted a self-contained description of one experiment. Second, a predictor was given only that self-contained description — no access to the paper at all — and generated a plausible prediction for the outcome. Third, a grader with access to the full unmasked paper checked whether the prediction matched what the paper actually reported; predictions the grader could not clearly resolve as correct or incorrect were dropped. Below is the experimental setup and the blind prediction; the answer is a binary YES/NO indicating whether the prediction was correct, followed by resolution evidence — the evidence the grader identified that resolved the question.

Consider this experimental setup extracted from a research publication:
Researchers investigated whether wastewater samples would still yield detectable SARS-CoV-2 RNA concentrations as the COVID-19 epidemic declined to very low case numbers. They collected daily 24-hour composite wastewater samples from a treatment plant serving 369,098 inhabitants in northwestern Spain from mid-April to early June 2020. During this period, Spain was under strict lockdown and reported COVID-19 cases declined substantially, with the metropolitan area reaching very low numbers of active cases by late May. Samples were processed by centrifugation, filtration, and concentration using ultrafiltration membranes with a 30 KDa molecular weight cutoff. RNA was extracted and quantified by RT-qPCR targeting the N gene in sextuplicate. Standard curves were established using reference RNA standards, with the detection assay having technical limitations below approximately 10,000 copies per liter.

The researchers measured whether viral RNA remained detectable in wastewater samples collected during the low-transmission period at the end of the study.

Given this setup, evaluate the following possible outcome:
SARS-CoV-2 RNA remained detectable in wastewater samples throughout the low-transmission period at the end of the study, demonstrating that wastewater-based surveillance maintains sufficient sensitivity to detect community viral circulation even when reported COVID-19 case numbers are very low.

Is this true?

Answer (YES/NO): YES